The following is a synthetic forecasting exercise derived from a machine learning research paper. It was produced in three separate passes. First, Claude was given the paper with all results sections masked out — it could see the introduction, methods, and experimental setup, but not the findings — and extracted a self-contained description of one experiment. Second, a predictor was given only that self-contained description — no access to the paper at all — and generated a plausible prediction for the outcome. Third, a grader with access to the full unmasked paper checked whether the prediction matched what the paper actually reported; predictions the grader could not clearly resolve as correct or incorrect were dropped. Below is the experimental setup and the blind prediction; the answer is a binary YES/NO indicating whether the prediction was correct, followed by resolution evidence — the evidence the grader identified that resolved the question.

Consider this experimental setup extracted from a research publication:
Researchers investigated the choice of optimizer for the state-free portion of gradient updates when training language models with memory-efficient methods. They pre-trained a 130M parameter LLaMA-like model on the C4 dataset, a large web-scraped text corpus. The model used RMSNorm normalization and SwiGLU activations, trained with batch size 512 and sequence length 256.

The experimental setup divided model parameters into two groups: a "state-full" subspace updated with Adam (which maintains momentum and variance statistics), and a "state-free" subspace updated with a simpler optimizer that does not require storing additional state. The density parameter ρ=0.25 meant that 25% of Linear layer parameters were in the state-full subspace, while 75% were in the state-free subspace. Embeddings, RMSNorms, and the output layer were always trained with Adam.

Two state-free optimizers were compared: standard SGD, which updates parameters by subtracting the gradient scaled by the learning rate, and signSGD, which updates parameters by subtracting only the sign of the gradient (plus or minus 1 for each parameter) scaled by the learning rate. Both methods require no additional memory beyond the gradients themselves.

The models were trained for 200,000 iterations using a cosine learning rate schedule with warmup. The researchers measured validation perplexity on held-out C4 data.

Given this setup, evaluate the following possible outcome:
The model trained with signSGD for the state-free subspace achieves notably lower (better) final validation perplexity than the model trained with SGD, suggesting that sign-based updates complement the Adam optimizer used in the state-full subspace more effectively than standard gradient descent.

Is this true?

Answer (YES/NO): YES